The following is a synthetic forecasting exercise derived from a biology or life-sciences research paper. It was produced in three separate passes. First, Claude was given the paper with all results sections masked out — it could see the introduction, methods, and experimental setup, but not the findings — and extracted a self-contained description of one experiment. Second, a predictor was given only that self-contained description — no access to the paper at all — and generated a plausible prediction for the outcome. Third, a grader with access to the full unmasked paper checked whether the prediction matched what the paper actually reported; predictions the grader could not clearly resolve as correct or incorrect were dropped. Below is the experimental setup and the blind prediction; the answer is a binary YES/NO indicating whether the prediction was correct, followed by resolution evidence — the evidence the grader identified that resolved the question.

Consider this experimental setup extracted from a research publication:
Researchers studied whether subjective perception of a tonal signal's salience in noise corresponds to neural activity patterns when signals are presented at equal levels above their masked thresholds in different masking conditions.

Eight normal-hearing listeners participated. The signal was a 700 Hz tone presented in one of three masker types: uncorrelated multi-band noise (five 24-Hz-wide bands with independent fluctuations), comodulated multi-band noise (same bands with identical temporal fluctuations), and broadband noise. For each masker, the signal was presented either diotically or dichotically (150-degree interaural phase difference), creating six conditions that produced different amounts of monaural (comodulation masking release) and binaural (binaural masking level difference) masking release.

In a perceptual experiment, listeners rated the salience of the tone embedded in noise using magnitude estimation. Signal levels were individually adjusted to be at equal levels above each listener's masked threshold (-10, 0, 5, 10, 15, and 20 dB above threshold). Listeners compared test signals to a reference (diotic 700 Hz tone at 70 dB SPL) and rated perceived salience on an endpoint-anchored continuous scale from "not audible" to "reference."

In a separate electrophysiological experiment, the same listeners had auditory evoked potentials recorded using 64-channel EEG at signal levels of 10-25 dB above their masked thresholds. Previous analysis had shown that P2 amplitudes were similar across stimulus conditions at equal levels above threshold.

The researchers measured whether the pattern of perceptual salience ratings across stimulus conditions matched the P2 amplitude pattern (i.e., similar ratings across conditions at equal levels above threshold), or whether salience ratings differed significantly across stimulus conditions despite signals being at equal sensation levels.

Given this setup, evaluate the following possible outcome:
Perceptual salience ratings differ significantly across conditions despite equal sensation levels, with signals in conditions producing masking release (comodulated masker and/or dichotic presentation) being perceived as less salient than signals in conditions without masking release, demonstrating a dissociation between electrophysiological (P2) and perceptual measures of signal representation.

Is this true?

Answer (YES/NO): YES